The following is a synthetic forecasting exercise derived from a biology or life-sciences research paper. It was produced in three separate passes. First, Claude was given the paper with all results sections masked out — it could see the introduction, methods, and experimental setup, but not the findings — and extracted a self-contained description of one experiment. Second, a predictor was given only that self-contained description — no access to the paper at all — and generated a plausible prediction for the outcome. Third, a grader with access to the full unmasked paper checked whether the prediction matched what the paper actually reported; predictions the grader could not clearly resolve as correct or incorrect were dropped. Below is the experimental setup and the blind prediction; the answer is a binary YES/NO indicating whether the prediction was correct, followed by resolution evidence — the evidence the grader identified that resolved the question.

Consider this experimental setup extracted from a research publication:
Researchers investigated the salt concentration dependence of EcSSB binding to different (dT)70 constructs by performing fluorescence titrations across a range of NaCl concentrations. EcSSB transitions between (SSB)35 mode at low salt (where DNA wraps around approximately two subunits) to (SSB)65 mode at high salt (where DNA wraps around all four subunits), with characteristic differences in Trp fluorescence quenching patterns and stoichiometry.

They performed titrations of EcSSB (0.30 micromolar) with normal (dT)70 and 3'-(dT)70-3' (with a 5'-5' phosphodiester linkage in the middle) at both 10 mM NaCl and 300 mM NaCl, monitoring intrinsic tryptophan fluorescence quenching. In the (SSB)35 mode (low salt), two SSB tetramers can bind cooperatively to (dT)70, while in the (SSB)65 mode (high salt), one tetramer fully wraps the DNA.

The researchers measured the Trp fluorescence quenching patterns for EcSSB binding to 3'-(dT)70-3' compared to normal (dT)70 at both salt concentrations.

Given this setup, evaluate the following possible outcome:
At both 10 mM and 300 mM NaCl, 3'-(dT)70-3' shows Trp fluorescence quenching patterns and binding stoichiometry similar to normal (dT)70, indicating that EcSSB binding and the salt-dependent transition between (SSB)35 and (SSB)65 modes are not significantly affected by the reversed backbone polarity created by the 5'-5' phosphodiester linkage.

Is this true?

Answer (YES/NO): NO